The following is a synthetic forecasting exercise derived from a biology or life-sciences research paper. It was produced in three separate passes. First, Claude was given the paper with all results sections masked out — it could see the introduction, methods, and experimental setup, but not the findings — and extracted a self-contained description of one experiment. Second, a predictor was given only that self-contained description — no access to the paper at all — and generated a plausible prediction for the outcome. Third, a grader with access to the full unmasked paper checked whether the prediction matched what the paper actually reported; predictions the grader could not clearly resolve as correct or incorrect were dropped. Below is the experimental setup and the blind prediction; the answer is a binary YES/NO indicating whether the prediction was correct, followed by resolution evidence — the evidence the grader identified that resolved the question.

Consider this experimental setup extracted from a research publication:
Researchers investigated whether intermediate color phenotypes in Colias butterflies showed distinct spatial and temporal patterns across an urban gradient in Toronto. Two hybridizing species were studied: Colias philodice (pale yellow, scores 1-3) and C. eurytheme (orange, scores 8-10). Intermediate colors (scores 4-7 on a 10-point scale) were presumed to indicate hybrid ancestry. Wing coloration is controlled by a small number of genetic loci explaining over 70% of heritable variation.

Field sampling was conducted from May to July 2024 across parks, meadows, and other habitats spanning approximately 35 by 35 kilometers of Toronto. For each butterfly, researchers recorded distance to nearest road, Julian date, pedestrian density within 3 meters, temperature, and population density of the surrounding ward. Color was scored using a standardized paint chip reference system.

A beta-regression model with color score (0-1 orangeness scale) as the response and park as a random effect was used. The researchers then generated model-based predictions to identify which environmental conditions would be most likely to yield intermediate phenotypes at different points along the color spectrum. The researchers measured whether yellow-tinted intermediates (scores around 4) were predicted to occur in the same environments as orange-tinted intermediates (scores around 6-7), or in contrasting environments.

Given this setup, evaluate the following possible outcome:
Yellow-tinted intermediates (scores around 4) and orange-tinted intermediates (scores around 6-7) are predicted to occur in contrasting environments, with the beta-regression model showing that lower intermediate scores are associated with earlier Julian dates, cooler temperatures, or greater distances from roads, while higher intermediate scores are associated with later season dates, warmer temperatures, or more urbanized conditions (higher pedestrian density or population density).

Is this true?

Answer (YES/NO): NO